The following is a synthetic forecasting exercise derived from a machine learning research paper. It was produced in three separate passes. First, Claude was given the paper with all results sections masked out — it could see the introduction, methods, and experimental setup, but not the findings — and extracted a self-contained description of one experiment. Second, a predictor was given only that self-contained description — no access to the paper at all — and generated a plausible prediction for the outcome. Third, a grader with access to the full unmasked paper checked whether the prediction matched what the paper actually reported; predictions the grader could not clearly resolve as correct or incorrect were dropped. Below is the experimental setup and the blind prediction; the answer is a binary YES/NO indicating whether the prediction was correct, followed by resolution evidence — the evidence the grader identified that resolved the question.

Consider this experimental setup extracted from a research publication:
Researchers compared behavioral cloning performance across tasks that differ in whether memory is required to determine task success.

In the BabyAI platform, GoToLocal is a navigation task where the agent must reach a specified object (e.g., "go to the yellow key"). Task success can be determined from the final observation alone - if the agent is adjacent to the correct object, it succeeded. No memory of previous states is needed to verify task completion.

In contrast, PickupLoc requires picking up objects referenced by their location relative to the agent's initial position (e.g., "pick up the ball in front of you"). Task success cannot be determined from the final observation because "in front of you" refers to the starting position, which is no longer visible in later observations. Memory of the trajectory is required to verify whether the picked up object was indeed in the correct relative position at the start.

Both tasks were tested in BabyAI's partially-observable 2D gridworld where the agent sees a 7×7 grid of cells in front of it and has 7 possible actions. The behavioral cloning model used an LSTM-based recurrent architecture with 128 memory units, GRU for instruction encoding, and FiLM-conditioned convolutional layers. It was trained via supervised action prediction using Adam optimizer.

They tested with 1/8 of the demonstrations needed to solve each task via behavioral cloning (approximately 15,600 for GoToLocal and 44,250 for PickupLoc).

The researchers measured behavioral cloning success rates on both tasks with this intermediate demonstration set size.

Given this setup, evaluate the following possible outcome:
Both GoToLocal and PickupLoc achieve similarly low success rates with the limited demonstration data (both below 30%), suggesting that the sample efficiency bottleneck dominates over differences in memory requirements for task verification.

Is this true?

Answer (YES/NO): NO